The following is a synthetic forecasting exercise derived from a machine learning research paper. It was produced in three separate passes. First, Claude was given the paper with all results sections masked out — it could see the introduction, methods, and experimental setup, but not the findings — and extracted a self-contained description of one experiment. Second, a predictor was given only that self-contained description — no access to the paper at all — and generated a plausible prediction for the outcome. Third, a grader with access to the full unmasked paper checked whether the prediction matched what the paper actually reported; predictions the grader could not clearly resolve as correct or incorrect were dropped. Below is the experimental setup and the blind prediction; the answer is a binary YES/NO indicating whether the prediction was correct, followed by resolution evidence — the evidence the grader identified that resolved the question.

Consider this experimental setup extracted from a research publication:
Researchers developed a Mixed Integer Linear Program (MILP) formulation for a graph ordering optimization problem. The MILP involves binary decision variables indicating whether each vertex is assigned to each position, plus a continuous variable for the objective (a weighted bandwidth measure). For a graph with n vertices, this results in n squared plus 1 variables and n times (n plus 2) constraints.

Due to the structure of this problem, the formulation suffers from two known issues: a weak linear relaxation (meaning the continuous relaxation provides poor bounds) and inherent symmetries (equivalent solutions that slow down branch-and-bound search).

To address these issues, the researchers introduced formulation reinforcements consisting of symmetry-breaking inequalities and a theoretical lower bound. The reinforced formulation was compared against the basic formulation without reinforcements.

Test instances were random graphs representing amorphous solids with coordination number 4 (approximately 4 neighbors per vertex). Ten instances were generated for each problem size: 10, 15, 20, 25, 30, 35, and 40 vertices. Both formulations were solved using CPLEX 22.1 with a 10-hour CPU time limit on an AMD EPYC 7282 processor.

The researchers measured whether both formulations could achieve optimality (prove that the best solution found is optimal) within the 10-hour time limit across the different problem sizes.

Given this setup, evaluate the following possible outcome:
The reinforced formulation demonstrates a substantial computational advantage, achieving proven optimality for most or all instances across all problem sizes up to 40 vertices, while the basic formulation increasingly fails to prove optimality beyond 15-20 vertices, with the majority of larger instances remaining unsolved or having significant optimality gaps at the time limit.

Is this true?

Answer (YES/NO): NO